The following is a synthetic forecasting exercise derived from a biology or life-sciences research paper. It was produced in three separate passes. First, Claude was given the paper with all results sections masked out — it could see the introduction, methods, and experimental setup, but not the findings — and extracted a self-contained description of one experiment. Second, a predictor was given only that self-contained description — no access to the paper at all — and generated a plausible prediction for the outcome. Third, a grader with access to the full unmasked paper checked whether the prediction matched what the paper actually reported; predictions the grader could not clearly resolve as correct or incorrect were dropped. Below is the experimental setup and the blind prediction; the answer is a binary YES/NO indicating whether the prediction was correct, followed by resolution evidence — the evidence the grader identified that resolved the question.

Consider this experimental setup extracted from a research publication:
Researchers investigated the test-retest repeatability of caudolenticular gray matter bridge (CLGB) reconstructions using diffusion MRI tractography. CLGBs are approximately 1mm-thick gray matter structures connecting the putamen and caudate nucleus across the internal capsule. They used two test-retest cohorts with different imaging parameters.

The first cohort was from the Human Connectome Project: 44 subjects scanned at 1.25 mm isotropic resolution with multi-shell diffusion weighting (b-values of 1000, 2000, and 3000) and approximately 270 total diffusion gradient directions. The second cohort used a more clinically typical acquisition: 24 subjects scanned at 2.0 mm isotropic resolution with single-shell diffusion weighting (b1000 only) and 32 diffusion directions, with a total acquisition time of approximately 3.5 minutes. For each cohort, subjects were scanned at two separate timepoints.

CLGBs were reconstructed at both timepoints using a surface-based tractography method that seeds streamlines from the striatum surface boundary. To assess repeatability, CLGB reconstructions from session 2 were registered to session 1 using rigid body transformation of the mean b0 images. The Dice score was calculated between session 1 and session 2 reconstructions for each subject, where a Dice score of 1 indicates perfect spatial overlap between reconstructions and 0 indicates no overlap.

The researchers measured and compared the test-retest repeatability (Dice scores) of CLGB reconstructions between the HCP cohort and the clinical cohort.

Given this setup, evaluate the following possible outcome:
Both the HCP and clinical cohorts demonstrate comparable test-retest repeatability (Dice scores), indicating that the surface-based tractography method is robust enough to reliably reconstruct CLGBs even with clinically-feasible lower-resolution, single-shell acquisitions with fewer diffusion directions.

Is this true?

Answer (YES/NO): YES